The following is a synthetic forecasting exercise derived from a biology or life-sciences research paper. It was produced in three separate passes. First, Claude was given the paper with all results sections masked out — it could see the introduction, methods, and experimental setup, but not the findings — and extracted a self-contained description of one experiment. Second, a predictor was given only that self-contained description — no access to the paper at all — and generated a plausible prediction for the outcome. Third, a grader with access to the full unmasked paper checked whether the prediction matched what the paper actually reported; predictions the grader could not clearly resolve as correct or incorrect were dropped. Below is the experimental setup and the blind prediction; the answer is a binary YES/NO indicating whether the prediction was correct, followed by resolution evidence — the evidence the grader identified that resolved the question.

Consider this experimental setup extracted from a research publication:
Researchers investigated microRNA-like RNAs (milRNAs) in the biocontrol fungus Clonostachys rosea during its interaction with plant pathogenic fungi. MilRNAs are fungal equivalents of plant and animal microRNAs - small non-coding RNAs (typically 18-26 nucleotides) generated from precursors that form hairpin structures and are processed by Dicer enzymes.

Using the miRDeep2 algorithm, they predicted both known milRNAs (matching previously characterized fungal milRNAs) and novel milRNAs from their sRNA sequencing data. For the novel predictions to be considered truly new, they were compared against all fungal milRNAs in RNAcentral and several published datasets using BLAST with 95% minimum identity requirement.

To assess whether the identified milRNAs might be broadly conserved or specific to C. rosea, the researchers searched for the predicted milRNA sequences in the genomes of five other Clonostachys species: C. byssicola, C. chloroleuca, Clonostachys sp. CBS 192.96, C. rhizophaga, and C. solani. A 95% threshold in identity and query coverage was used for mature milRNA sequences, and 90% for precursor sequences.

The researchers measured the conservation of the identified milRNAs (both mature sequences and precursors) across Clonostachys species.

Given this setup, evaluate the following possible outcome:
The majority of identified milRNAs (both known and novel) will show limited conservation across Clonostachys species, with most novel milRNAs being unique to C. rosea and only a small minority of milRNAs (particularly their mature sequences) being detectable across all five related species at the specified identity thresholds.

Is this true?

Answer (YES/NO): NO